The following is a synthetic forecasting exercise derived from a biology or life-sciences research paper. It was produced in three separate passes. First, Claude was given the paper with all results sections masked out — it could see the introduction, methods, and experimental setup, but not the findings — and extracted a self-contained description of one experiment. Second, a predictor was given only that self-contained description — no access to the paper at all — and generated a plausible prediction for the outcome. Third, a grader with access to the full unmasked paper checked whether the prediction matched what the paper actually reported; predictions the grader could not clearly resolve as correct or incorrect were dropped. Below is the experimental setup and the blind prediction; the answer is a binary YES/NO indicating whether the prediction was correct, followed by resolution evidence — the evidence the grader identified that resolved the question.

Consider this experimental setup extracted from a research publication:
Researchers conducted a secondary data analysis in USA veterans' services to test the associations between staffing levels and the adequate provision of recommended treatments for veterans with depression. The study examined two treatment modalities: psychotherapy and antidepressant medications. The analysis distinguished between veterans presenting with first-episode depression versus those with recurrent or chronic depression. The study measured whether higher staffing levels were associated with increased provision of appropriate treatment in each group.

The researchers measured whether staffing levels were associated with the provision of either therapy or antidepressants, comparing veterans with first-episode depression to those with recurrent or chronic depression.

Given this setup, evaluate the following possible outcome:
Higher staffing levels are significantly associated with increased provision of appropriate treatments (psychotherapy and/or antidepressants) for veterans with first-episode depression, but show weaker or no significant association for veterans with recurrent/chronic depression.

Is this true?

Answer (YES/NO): NO